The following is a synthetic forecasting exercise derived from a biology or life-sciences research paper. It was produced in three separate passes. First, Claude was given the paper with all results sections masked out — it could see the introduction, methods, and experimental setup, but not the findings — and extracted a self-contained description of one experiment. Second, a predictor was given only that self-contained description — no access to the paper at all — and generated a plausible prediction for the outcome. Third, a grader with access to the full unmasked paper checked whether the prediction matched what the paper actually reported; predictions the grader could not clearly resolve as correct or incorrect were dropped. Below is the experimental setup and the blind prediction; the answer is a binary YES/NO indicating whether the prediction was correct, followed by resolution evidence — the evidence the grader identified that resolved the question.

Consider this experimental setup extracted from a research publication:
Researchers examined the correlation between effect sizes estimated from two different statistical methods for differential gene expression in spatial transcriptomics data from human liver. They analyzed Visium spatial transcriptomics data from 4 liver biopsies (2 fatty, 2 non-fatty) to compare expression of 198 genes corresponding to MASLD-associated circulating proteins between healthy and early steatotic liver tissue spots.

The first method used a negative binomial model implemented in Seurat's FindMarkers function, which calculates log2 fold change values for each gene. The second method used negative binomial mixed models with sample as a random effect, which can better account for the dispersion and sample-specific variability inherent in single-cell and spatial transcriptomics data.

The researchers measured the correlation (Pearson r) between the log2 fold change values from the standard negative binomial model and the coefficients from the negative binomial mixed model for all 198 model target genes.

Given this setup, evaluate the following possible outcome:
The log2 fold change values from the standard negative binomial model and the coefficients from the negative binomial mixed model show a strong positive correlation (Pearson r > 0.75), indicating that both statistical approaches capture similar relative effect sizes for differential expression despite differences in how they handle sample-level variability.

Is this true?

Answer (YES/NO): YES